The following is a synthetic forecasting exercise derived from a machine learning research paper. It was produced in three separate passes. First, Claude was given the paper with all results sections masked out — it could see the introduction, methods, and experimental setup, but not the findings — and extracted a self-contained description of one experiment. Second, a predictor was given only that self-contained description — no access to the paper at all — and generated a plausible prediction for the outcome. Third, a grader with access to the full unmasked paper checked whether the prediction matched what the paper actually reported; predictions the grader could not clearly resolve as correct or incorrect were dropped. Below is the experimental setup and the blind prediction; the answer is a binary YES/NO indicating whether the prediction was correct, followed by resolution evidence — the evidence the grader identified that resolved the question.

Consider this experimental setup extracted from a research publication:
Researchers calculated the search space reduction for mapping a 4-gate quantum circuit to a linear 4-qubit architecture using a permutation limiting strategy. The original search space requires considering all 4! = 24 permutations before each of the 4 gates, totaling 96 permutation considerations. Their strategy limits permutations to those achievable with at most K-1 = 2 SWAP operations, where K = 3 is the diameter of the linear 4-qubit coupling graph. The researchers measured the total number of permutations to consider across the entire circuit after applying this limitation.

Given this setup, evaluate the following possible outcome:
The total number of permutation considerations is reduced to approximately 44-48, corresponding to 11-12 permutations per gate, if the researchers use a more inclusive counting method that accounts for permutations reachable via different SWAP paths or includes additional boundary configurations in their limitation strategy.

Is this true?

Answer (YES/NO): NO